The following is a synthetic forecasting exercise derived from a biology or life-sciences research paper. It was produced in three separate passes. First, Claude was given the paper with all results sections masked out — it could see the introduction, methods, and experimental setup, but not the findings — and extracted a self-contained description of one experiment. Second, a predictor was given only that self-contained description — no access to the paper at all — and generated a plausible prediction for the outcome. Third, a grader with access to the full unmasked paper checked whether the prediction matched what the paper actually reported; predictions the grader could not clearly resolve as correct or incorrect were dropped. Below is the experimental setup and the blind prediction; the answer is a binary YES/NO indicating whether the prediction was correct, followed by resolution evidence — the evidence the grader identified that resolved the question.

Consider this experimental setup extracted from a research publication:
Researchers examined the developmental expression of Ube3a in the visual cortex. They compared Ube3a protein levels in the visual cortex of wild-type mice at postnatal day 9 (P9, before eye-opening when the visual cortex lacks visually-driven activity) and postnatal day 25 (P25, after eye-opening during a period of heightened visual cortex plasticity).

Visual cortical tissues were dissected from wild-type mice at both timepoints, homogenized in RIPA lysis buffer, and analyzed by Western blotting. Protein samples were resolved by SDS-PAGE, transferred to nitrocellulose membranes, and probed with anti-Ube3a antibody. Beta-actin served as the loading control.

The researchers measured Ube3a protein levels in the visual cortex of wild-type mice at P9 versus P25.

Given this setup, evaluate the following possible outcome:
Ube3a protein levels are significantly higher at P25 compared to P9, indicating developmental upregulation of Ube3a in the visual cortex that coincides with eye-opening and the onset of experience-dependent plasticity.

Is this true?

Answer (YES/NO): YES